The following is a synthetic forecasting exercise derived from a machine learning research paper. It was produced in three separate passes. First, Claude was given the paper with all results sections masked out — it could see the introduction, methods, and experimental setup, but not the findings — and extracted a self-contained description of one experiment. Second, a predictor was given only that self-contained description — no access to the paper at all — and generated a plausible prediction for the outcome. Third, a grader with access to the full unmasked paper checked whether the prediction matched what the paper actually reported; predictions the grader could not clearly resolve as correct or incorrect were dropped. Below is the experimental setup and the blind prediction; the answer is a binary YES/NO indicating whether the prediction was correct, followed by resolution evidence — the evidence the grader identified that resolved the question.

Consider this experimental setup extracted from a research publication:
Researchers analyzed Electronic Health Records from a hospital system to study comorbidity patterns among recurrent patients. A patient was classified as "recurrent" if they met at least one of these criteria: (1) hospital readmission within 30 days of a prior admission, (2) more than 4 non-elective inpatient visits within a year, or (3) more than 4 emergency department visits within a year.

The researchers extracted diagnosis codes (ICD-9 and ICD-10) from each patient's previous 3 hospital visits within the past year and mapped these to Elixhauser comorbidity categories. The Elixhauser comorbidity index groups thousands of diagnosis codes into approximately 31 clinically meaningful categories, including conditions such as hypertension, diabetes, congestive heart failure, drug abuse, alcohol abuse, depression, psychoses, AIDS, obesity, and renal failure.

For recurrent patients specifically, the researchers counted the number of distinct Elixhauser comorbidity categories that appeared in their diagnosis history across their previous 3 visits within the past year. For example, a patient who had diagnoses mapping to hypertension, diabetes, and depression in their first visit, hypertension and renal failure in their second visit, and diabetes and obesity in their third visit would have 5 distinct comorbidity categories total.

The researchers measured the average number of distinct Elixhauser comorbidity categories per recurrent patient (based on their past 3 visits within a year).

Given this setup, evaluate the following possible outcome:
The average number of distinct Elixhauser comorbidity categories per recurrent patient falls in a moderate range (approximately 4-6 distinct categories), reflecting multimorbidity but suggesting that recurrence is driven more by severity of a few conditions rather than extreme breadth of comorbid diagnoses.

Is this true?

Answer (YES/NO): NO